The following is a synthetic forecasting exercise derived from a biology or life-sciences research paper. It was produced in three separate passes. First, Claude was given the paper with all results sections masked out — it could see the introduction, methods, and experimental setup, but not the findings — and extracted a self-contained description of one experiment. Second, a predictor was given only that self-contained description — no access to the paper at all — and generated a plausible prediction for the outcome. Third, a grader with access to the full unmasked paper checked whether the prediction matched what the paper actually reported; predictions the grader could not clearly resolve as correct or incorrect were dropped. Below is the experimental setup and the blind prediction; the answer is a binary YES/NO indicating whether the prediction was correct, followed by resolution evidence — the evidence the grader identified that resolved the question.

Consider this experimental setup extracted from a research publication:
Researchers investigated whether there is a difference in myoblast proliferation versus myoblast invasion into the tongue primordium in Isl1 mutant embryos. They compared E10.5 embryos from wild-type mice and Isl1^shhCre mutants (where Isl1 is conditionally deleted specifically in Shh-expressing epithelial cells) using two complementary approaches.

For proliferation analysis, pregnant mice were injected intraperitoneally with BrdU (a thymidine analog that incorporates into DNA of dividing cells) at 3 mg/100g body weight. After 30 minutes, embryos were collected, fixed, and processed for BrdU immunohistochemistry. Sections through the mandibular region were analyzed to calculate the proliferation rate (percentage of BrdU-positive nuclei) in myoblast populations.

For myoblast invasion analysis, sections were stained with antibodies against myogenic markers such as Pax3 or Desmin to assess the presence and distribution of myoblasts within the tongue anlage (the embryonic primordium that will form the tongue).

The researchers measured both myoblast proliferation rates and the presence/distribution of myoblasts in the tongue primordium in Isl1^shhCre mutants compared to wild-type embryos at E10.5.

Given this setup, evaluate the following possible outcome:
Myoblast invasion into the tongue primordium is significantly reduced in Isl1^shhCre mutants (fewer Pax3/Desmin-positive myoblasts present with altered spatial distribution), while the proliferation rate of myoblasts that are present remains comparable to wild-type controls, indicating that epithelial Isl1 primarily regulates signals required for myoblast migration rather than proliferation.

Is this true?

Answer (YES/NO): YES